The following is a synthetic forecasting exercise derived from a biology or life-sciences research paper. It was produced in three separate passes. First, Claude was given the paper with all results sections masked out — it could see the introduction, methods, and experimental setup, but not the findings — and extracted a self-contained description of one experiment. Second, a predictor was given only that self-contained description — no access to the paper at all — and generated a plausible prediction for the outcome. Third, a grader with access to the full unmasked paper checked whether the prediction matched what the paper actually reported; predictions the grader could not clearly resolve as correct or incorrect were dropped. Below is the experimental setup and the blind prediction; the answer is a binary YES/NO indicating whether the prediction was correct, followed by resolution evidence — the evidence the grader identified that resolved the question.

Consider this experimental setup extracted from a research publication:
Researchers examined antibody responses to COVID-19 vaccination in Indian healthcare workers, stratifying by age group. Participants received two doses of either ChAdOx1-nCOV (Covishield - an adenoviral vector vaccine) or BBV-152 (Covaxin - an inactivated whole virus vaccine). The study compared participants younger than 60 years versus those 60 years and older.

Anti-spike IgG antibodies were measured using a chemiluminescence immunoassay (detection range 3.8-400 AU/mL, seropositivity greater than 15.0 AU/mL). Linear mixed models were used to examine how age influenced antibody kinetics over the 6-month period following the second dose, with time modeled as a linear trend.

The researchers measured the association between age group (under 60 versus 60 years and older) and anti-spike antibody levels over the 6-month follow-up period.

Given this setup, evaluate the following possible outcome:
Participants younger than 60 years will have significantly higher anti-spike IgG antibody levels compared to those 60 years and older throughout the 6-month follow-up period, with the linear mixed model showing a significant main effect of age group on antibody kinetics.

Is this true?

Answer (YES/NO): NO